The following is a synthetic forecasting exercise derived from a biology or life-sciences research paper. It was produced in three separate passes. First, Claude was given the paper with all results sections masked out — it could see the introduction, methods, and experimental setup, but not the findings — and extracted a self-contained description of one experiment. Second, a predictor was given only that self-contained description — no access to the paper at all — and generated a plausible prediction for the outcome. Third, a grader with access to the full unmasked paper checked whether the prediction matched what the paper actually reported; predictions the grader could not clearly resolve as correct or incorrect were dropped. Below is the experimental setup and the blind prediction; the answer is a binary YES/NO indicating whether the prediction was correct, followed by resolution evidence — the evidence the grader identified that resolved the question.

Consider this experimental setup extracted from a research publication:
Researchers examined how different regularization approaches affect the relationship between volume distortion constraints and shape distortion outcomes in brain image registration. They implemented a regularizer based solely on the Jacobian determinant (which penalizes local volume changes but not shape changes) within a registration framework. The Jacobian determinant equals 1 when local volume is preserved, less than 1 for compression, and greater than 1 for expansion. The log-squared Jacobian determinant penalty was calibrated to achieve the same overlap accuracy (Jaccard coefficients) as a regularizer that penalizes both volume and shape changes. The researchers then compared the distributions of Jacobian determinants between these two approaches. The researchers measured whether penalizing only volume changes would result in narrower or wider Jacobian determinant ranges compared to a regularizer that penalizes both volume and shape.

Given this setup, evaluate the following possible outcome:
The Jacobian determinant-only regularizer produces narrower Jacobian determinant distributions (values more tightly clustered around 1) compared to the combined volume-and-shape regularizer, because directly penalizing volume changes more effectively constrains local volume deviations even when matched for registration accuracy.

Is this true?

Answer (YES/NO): YES